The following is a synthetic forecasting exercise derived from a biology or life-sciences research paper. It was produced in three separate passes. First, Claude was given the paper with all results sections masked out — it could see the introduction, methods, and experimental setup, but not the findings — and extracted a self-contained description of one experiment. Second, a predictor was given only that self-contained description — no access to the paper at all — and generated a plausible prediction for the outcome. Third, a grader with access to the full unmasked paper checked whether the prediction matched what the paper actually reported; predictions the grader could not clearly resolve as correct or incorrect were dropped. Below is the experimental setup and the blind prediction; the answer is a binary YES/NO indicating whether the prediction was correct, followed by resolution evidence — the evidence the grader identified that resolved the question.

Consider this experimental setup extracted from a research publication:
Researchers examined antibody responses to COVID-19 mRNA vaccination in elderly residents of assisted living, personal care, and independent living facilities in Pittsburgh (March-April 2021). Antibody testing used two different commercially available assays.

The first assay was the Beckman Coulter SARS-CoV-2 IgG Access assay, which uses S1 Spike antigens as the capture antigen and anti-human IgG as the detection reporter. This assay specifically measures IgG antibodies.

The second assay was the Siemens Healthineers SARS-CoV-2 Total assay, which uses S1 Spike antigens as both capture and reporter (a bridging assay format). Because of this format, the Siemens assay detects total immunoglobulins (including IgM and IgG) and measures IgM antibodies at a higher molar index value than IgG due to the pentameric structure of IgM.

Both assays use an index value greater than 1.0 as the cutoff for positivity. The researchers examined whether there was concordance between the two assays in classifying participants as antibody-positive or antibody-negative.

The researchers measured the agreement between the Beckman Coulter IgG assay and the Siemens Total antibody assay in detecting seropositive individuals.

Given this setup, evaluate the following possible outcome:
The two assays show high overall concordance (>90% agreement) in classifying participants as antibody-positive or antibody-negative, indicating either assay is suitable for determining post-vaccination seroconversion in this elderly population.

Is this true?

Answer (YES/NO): YES